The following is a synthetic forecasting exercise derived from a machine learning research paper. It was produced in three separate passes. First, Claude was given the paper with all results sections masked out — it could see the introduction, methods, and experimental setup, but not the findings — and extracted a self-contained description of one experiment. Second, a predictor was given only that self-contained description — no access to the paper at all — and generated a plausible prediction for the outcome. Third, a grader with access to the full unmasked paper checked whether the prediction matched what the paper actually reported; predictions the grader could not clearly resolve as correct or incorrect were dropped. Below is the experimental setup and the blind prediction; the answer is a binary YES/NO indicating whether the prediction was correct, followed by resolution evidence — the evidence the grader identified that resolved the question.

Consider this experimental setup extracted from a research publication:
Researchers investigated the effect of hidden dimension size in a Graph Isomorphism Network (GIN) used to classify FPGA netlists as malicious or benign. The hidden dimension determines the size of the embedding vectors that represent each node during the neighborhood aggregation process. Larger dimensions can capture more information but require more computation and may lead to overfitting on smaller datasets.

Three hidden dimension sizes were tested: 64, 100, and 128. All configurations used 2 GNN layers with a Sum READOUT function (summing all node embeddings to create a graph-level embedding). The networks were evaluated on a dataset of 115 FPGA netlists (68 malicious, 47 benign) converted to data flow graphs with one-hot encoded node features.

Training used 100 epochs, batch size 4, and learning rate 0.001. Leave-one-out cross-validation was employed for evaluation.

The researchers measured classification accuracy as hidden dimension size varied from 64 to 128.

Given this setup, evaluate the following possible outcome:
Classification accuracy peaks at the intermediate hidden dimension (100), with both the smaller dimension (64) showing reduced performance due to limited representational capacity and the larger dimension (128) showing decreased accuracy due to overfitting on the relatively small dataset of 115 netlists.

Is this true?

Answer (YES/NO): YES